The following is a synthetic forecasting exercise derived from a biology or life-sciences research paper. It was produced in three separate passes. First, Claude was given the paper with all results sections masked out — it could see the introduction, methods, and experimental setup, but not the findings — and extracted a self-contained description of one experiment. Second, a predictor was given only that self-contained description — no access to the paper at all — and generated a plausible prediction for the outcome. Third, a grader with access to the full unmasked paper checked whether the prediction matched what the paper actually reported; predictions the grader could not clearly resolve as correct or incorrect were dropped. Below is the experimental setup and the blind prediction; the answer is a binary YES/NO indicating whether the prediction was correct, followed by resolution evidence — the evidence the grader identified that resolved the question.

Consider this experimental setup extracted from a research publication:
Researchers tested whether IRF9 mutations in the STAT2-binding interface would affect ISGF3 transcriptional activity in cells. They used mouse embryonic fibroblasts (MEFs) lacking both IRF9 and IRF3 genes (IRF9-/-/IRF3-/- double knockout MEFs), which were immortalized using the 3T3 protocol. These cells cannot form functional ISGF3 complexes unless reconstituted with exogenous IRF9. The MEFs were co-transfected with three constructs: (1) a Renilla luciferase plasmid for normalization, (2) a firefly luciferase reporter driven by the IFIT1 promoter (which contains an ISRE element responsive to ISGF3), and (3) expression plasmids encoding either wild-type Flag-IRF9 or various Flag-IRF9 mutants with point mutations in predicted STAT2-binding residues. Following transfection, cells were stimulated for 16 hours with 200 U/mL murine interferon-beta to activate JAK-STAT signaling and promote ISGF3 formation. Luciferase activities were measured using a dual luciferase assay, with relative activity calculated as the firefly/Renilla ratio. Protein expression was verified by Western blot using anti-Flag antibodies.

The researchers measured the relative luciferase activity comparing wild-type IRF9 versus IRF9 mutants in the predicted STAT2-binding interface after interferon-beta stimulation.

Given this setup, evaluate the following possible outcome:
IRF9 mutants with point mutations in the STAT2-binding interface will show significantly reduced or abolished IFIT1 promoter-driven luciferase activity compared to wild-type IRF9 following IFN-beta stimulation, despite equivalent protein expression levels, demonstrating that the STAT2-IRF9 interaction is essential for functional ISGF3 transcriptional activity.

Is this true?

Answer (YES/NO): YES